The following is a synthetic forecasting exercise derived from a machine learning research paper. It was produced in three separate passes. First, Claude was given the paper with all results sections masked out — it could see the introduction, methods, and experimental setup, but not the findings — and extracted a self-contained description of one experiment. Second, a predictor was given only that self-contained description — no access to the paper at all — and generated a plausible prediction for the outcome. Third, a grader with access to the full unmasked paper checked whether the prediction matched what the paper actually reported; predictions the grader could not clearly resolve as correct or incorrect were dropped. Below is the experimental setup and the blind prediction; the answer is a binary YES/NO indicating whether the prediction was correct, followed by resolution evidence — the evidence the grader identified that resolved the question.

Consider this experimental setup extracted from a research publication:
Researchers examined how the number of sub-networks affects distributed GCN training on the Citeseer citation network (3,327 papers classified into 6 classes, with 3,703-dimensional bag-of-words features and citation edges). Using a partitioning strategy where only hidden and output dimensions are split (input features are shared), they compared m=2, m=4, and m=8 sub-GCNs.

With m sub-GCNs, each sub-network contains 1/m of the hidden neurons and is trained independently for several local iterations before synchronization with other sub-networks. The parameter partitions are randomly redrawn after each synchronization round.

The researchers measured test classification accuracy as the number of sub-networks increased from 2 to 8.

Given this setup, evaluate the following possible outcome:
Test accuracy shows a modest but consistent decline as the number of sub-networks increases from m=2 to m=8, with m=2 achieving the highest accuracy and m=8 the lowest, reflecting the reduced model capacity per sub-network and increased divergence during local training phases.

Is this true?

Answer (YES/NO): NO